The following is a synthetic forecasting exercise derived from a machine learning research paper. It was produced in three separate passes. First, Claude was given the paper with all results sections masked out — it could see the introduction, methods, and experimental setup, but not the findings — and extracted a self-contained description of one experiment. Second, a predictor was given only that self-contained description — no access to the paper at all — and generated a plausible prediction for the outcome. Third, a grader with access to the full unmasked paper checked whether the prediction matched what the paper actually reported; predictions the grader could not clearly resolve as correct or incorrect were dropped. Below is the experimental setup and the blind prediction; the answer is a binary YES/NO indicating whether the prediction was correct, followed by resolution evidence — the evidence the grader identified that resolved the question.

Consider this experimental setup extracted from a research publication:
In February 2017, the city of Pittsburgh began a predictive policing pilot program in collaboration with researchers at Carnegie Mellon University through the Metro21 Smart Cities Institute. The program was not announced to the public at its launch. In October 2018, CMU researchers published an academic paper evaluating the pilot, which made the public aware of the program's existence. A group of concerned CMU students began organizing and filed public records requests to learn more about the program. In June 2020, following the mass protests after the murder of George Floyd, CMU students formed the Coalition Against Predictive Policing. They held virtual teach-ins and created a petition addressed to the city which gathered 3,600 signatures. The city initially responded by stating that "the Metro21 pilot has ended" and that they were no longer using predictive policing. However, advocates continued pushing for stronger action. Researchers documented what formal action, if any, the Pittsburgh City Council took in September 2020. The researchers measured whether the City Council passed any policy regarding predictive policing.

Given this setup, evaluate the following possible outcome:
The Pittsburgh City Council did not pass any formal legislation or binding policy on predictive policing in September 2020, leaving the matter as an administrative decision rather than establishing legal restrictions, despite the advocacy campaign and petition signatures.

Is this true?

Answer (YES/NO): NO